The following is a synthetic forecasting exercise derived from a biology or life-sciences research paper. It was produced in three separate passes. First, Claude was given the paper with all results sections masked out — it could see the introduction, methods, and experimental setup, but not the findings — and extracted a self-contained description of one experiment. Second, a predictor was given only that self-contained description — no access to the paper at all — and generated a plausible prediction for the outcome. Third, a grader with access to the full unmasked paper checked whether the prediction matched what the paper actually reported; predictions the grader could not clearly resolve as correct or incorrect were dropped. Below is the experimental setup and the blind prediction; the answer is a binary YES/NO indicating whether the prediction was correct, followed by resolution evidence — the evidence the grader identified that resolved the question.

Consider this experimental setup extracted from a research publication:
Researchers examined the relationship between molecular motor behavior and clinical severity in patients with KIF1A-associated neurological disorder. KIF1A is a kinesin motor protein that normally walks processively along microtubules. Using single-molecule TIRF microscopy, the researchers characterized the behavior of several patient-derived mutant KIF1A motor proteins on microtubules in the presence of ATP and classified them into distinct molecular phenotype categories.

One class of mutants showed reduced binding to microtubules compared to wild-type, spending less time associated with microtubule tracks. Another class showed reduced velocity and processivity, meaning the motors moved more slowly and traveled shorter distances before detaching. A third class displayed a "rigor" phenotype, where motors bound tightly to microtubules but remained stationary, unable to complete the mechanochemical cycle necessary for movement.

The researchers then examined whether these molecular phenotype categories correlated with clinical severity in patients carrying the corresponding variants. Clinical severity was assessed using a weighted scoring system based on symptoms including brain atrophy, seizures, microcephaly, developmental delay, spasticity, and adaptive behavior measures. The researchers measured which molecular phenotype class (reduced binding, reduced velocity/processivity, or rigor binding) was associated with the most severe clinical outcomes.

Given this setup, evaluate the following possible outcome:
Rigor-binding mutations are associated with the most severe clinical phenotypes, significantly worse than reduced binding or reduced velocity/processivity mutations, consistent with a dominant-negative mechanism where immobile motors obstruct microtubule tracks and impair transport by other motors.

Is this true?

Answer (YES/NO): YES